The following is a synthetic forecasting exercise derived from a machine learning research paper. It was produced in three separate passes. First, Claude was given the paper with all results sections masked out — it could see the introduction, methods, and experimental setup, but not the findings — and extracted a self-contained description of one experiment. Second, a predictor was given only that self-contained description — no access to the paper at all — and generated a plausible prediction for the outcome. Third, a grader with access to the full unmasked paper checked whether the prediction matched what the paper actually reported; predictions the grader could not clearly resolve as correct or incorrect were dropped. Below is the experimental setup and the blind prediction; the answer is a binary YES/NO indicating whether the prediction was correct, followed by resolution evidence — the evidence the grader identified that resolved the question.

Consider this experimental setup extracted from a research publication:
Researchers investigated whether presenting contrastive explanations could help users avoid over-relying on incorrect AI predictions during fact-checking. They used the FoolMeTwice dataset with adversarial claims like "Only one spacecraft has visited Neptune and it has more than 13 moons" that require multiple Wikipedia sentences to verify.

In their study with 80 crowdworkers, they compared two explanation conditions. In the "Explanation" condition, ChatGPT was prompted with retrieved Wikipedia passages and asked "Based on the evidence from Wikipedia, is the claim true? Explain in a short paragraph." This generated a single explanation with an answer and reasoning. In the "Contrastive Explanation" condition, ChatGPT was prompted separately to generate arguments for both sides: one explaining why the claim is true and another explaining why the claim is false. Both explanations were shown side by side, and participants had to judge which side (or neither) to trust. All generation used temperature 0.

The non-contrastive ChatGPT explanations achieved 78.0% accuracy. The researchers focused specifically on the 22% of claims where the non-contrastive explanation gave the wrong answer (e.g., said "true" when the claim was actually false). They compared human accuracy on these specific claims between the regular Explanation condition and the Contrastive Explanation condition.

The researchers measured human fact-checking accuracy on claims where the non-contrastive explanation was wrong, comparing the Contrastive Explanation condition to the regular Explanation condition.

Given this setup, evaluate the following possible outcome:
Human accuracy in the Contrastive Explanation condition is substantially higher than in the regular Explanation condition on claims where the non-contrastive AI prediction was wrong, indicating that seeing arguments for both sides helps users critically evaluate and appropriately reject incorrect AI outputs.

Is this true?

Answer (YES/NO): YES